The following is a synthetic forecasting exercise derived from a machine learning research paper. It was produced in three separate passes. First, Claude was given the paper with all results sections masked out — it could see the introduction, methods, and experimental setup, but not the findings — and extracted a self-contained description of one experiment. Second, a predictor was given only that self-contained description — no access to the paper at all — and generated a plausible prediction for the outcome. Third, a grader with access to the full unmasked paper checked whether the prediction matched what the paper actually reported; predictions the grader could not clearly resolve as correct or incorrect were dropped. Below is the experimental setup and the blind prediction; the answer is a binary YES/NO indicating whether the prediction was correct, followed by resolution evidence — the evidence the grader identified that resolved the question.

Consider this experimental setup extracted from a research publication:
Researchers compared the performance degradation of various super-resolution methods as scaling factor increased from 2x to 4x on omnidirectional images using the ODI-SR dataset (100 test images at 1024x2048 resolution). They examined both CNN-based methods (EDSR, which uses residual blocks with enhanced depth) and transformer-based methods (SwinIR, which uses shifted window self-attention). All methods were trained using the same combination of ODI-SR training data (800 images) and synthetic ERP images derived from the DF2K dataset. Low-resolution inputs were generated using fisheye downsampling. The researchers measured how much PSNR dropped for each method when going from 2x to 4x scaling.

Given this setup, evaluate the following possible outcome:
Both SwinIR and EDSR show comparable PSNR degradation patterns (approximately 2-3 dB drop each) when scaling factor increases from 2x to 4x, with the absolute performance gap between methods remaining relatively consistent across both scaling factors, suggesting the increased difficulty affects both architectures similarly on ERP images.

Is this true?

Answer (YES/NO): NO